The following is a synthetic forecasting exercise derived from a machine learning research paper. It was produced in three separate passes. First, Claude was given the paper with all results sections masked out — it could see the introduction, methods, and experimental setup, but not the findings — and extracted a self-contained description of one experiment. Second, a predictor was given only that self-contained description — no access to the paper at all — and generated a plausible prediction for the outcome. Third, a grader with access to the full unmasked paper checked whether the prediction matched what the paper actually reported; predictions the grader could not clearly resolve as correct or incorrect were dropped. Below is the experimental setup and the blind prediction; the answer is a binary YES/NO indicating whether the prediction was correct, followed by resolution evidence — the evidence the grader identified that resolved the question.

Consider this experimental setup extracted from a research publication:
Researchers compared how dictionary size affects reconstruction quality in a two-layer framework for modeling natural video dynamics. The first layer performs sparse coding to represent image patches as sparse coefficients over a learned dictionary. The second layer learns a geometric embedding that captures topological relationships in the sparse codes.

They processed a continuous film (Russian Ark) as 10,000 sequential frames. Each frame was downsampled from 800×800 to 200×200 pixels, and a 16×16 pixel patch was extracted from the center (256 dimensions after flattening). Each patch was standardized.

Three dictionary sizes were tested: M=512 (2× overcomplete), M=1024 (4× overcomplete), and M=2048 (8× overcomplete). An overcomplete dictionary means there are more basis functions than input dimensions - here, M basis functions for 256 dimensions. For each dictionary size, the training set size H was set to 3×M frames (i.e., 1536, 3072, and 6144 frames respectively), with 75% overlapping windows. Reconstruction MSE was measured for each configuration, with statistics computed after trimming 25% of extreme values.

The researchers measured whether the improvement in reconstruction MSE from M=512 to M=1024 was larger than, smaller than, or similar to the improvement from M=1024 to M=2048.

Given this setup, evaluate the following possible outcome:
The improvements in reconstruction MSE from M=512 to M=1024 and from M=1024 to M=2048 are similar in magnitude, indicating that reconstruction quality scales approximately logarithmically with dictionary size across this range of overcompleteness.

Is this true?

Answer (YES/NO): NO